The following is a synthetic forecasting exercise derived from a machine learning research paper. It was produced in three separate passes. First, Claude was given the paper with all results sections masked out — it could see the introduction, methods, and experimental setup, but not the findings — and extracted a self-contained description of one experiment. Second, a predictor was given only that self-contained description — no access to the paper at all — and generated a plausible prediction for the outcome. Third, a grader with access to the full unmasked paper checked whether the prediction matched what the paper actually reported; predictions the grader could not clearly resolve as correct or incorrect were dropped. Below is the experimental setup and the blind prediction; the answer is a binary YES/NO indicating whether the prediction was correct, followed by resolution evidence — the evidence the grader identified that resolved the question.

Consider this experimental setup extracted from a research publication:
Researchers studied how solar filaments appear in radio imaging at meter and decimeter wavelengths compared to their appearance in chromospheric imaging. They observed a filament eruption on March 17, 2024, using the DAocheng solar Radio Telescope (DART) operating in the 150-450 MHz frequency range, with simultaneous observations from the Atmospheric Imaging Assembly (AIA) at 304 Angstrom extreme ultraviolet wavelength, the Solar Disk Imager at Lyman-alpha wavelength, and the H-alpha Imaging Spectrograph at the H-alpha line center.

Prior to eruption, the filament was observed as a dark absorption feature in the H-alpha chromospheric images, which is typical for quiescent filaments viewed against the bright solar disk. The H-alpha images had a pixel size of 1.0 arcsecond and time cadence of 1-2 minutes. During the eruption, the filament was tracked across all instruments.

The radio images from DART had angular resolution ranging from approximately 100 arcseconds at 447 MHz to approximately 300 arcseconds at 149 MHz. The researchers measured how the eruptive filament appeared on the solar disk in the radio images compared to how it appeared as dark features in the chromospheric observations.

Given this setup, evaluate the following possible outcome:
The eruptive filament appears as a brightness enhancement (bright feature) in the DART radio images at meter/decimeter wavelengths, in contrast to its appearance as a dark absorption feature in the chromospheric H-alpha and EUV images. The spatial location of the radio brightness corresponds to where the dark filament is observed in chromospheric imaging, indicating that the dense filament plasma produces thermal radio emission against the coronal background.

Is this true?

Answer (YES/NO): NO